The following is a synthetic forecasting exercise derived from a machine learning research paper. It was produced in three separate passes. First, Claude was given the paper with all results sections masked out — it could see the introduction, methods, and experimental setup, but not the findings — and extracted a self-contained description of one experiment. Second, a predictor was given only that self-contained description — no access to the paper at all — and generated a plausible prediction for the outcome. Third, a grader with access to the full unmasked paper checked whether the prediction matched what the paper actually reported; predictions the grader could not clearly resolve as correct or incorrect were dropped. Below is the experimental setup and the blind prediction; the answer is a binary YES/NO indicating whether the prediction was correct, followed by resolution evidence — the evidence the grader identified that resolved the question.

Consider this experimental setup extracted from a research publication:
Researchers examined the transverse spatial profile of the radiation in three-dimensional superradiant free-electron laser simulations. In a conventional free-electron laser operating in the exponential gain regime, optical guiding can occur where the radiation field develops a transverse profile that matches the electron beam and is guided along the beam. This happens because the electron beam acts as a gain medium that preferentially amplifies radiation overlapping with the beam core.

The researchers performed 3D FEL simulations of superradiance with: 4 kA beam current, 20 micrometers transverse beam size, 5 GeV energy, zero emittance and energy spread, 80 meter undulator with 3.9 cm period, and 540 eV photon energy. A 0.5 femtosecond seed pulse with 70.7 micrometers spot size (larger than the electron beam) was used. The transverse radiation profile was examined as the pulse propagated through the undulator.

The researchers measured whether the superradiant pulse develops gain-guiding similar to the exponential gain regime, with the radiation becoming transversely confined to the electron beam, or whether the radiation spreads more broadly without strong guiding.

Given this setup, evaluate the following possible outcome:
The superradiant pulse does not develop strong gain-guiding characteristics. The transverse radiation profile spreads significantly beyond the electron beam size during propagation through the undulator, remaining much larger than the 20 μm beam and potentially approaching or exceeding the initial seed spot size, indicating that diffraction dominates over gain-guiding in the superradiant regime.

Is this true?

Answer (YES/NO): YES